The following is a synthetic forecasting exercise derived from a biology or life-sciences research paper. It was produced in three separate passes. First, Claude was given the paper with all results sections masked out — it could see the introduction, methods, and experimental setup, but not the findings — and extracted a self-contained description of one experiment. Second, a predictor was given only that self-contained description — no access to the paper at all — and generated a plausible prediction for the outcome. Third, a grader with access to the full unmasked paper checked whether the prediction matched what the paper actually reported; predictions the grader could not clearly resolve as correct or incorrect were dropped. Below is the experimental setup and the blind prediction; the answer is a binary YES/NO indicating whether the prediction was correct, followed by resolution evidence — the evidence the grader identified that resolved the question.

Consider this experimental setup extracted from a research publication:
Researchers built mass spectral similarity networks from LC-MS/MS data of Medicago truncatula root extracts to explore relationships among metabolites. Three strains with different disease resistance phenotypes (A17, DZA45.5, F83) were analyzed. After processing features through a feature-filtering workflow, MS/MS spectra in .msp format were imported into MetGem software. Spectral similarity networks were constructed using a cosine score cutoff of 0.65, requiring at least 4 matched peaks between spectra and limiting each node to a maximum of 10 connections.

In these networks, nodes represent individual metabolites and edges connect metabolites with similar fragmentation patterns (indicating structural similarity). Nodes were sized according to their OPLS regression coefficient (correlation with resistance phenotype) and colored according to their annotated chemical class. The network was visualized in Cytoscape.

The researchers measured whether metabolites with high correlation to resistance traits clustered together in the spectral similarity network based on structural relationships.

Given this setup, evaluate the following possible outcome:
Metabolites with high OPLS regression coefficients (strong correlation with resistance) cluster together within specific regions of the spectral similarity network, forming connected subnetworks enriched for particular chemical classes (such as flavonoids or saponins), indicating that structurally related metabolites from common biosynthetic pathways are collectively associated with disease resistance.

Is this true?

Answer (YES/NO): YES